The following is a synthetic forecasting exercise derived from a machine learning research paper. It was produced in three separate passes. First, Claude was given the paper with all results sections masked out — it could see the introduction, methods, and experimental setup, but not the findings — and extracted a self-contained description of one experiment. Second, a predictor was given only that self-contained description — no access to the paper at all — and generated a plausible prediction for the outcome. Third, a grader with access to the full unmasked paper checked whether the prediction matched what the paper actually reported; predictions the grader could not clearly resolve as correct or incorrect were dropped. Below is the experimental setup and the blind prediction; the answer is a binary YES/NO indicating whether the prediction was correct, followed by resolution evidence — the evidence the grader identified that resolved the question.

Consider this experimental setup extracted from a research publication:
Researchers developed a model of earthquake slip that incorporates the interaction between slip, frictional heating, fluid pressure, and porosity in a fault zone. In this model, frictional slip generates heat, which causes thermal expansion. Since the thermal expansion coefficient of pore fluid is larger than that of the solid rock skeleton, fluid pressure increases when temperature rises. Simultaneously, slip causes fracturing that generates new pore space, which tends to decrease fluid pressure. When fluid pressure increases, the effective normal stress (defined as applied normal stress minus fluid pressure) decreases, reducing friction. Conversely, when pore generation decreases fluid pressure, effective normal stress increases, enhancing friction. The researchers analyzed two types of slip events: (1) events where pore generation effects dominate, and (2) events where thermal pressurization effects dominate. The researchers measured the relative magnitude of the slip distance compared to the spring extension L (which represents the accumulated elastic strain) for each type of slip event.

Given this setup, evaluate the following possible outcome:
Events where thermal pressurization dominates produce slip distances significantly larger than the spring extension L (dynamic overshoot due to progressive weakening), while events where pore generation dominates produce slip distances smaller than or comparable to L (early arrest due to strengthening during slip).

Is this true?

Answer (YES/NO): NO